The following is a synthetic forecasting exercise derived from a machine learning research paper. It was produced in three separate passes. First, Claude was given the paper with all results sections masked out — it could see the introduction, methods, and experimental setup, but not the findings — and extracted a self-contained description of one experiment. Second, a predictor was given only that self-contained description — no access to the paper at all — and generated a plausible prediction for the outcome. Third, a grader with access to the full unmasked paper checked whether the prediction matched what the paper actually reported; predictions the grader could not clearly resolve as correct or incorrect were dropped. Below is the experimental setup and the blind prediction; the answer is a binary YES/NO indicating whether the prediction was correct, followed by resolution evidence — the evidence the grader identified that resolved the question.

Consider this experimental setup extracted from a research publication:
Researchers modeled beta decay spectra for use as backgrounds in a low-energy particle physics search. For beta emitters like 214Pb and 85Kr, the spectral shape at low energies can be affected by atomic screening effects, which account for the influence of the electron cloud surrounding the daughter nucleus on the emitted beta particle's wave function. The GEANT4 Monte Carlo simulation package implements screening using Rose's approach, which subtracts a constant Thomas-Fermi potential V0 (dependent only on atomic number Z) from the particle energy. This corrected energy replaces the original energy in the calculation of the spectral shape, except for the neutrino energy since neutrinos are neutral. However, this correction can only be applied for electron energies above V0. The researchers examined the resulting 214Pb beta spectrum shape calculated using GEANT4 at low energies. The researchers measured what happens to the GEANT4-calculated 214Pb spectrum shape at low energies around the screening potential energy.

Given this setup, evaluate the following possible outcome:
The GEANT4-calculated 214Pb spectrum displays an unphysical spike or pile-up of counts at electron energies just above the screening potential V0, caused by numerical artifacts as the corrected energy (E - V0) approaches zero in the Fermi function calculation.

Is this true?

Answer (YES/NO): NO